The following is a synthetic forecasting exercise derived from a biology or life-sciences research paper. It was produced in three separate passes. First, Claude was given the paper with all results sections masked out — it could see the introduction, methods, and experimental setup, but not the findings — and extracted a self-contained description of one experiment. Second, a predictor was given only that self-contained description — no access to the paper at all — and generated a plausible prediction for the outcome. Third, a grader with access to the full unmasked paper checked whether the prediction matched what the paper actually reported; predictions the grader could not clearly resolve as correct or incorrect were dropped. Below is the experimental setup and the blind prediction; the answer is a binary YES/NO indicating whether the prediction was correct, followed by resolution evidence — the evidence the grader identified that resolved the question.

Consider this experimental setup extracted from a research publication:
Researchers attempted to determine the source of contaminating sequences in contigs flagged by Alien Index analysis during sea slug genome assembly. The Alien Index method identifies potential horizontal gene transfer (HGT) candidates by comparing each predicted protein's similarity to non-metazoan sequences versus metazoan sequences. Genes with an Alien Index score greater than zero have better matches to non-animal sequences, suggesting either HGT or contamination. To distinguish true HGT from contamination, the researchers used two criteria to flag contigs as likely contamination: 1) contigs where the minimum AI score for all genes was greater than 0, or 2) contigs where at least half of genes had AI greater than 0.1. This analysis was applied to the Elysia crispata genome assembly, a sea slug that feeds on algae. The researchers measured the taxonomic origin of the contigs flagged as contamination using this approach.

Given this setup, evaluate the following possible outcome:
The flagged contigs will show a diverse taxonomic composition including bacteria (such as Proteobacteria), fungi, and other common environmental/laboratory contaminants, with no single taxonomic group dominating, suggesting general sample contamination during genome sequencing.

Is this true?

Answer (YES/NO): NO